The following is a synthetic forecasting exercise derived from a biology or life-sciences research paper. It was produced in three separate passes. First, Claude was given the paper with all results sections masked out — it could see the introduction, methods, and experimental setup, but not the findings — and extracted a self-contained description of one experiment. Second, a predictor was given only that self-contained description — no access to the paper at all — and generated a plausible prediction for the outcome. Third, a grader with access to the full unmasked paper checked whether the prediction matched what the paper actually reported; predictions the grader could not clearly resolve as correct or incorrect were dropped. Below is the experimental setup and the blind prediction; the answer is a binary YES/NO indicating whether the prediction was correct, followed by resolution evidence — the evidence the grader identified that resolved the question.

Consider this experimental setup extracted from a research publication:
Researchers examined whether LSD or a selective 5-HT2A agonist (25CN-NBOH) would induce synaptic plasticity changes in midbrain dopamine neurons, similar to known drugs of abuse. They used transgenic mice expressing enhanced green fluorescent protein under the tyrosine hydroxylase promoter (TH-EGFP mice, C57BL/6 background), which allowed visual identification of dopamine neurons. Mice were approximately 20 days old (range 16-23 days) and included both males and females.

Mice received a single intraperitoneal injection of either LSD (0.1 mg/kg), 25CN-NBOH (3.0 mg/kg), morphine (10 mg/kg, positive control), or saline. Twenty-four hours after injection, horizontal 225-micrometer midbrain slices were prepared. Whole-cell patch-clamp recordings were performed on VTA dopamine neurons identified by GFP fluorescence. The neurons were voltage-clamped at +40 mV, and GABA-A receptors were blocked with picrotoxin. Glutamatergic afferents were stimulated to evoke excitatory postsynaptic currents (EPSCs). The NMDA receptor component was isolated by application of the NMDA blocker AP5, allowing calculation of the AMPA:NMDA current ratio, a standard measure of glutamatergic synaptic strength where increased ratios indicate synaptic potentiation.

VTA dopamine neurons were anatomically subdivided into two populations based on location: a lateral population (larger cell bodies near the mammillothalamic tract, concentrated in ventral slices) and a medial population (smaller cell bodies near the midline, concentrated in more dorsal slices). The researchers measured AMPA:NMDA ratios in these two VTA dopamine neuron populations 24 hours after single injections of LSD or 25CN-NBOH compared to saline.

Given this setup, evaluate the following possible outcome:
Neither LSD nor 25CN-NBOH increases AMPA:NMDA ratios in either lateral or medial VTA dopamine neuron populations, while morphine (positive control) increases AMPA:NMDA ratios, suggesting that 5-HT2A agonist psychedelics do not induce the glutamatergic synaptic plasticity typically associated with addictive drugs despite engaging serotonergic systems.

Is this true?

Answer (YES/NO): NO